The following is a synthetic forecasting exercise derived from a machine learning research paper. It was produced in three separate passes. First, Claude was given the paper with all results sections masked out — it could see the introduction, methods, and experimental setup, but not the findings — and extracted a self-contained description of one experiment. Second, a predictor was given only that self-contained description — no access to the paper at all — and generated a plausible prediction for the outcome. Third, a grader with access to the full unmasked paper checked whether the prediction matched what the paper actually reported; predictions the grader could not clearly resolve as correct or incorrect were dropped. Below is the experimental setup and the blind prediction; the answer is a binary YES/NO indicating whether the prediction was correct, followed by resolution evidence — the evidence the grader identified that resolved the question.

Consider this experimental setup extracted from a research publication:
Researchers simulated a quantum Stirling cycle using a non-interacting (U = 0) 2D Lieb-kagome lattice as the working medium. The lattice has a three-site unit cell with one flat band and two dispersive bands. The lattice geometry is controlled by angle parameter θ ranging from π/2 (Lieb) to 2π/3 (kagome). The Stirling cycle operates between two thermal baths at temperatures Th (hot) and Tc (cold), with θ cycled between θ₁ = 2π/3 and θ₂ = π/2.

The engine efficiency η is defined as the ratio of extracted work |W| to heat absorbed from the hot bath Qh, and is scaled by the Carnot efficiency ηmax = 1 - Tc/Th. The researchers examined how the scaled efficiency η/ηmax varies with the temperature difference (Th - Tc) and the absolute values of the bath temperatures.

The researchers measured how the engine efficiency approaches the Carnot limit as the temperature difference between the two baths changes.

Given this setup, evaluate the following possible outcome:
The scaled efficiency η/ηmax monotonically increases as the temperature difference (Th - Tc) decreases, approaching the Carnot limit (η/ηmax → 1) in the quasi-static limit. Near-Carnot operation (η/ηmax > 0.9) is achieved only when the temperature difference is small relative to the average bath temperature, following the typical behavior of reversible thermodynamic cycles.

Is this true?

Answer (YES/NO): YES